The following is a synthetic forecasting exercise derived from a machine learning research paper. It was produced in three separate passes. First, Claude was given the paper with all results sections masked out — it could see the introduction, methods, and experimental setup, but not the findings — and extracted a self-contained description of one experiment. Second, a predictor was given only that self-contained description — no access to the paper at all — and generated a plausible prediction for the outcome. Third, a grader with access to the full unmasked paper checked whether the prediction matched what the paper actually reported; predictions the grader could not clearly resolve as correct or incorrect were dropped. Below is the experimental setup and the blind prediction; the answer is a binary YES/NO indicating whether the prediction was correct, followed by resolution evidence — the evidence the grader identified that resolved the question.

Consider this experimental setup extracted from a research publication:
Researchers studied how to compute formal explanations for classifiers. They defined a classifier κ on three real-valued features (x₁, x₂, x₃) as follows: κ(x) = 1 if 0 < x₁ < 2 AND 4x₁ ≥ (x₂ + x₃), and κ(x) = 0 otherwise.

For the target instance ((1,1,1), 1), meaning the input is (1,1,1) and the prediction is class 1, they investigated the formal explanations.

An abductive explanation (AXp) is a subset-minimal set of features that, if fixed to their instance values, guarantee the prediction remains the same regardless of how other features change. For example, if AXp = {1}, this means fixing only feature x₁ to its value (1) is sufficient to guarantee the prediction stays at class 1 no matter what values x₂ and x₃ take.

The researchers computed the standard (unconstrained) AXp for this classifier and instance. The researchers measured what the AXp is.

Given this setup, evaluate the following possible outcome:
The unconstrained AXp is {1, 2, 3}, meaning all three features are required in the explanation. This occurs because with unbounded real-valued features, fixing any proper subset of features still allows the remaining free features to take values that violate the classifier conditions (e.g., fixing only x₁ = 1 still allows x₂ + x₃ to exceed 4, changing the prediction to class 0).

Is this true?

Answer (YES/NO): YES